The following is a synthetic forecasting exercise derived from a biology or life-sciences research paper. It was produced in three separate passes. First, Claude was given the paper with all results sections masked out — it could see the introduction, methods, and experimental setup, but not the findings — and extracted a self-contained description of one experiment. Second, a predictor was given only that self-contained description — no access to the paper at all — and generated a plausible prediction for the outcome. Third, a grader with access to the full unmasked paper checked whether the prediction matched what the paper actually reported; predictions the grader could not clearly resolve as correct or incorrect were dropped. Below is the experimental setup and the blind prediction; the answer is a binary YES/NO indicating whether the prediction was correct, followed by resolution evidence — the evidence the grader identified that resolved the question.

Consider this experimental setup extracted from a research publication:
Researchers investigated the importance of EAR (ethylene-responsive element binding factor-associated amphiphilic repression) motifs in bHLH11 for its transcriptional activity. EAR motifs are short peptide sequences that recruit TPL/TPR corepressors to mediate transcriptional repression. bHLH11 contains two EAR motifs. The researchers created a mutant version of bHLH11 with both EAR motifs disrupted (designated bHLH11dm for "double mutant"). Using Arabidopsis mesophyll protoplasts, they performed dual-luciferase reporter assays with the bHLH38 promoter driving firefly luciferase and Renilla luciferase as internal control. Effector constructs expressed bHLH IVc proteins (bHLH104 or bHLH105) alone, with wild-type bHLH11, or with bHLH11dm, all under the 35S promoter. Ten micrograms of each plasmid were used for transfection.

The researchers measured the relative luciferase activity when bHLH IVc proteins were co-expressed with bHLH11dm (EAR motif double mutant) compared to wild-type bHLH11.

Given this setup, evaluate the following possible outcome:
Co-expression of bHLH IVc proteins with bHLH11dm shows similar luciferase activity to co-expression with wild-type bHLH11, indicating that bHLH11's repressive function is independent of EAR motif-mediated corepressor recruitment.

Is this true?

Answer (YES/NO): NO